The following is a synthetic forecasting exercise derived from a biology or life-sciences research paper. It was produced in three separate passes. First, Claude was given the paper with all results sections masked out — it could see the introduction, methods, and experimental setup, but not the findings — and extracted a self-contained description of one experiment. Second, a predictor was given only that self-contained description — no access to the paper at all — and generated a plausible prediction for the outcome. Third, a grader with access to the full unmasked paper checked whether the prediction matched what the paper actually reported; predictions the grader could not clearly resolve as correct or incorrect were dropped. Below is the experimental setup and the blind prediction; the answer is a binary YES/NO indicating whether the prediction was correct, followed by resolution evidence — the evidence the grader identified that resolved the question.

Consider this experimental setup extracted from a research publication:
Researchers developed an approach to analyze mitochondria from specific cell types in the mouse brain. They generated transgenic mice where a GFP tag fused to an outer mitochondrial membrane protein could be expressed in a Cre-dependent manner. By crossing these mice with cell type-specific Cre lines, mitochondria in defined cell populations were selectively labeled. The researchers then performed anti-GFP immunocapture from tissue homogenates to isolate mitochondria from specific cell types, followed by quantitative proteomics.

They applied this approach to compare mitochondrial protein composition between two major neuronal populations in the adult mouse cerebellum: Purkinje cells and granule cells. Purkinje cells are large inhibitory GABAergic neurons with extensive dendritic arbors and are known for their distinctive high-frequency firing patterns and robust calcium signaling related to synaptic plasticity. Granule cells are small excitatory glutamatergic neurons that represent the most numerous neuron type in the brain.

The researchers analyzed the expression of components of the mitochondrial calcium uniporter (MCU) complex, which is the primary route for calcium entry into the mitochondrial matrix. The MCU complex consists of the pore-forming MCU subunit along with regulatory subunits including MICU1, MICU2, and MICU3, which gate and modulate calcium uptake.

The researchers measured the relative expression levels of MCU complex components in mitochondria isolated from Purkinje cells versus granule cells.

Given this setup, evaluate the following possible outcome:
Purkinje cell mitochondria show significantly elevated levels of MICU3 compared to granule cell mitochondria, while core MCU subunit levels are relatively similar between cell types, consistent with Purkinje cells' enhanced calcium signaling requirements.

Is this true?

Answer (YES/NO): NO